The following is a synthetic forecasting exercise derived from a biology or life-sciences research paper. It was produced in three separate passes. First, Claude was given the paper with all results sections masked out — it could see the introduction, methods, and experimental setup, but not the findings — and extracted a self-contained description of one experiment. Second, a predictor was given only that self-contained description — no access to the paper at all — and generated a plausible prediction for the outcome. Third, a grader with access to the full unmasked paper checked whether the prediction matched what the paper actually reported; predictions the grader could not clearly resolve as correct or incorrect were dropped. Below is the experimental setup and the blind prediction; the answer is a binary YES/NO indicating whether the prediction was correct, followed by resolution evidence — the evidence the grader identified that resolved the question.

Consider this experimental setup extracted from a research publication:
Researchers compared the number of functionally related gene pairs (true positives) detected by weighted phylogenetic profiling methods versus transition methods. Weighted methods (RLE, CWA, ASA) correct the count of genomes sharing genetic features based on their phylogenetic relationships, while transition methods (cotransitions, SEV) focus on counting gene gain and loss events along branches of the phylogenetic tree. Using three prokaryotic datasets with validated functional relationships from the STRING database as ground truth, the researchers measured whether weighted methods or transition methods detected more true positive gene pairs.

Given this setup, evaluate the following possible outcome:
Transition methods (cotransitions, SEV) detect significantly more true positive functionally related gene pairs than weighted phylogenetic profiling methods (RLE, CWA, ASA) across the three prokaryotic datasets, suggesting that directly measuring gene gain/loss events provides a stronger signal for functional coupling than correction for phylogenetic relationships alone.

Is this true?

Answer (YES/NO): YES